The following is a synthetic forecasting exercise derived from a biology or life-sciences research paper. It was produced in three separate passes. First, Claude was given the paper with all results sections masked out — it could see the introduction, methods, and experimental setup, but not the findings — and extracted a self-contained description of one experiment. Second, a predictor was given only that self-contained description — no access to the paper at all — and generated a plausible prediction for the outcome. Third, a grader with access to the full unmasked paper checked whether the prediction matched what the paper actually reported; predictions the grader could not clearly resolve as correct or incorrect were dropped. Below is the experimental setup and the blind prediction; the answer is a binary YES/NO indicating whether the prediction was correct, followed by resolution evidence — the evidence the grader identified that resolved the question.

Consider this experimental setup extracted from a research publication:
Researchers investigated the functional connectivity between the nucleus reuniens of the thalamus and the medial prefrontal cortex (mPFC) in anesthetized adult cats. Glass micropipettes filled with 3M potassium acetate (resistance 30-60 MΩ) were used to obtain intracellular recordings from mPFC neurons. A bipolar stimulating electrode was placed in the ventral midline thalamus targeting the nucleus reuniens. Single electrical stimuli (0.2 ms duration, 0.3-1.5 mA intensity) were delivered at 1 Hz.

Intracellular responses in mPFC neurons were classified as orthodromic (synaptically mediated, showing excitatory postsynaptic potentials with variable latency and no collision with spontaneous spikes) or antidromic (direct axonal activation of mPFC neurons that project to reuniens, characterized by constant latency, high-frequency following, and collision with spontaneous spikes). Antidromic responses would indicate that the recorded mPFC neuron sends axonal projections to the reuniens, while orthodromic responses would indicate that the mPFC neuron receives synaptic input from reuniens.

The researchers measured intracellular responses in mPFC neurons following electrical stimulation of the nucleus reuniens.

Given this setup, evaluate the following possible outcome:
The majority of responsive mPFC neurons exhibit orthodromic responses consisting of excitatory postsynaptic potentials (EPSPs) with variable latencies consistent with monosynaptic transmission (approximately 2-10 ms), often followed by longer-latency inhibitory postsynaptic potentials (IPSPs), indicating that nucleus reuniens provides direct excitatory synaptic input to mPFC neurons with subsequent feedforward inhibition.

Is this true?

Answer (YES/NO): YES